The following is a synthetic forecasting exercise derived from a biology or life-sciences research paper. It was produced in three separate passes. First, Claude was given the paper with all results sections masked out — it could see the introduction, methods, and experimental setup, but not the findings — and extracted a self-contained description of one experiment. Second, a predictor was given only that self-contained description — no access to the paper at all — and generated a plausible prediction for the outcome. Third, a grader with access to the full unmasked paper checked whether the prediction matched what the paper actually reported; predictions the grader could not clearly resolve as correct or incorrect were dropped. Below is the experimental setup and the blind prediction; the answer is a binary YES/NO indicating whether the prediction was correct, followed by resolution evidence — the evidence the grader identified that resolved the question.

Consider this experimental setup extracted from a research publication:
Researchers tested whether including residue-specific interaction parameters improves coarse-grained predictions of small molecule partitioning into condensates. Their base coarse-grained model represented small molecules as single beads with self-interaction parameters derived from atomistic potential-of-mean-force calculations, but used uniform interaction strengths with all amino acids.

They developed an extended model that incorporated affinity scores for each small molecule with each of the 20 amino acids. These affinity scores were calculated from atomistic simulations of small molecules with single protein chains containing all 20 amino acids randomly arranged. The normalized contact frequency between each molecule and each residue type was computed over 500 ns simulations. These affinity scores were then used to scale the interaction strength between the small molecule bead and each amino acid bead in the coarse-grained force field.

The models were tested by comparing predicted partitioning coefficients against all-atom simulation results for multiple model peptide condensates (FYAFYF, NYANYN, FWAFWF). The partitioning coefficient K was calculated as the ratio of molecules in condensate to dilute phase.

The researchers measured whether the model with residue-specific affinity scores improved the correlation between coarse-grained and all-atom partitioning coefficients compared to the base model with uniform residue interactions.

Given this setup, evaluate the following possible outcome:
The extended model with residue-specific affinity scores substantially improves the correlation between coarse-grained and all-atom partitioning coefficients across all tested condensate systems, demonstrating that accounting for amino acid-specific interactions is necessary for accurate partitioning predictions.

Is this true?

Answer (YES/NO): NO